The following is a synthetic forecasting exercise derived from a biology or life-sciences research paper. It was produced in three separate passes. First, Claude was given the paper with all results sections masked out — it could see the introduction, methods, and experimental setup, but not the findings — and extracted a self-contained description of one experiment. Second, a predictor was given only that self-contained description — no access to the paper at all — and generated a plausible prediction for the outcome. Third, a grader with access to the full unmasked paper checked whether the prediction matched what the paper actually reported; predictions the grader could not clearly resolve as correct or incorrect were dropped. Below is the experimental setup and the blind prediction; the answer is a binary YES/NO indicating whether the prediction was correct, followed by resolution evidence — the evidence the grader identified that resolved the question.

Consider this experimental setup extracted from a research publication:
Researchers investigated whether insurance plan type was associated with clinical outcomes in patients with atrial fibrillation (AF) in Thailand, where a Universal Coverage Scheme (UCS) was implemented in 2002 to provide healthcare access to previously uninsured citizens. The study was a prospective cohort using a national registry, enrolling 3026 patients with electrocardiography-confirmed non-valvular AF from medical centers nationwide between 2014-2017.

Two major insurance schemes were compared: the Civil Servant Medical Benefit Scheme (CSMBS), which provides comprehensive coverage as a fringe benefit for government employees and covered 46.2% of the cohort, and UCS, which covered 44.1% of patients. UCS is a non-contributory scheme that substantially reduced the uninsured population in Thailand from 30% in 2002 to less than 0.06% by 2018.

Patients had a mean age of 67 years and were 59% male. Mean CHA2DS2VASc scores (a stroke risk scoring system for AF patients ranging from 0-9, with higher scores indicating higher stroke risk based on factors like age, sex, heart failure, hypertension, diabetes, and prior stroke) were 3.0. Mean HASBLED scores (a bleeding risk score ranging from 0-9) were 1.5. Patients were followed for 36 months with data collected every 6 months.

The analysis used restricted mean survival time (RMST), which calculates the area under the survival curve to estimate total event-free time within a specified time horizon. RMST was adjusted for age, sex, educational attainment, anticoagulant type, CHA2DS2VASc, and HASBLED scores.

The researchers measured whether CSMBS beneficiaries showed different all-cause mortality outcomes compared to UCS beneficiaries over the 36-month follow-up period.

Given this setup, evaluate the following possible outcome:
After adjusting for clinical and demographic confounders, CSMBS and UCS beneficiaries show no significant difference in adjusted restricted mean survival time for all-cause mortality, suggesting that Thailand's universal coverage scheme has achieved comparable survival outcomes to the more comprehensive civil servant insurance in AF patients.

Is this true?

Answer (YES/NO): YES